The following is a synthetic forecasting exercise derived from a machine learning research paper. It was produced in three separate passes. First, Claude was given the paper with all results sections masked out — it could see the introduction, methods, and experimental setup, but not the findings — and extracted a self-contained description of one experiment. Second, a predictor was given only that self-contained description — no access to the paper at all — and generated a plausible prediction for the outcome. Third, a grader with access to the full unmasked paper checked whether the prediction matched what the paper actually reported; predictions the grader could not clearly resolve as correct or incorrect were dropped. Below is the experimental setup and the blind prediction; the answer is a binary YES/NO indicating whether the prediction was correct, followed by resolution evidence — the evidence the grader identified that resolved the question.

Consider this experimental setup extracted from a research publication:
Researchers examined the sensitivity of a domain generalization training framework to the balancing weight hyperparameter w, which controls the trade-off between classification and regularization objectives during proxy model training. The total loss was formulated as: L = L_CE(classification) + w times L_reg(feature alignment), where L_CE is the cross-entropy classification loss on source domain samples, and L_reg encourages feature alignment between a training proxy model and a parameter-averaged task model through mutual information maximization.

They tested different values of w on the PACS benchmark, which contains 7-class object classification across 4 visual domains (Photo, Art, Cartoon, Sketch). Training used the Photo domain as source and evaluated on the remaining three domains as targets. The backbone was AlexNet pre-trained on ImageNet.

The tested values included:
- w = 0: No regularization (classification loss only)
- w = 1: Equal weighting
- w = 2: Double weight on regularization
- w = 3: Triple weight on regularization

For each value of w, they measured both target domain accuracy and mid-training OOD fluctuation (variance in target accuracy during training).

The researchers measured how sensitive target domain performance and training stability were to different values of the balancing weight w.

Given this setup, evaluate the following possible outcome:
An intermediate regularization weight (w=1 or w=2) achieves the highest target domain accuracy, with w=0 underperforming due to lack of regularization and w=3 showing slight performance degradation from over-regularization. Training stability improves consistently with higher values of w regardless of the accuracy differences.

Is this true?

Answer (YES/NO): NO